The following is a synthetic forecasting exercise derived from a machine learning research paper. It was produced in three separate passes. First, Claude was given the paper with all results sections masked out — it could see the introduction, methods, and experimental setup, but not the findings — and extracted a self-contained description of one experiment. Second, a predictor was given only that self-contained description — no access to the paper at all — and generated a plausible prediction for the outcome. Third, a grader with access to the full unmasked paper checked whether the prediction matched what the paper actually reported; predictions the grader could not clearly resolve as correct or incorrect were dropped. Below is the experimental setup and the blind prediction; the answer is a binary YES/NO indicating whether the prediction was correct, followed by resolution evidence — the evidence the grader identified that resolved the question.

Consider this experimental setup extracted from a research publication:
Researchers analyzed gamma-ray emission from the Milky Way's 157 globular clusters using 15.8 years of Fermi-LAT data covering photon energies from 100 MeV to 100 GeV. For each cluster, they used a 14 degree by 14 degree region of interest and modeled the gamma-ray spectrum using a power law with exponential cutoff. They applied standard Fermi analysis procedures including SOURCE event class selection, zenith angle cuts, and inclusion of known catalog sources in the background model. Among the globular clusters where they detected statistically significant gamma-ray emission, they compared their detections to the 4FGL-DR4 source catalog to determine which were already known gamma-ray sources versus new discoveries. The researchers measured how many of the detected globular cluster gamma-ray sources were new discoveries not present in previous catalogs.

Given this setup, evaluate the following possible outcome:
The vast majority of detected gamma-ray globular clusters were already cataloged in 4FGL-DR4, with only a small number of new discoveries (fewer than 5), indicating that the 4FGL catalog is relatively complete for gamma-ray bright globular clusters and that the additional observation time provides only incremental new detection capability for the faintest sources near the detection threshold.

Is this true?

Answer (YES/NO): NO